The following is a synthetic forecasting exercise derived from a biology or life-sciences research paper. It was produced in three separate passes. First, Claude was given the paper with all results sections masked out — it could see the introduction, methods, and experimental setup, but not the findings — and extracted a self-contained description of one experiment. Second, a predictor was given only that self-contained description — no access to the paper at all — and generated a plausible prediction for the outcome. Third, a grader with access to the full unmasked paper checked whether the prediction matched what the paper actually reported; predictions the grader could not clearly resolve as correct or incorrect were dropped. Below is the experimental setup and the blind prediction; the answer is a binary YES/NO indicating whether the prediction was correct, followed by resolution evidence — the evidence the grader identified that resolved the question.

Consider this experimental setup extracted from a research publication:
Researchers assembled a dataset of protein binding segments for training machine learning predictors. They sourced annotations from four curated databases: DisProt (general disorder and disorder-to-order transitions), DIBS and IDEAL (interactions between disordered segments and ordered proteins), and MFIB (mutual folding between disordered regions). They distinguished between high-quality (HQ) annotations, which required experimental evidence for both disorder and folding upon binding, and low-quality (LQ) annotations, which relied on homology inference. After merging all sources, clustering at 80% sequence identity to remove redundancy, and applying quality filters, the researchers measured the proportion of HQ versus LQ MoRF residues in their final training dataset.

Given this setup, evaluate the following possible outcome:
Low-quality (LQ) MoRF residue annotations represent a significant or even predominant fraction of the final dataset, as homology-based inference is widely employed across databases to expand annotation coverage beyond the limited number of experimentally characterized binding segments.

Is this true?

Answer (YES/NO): NO